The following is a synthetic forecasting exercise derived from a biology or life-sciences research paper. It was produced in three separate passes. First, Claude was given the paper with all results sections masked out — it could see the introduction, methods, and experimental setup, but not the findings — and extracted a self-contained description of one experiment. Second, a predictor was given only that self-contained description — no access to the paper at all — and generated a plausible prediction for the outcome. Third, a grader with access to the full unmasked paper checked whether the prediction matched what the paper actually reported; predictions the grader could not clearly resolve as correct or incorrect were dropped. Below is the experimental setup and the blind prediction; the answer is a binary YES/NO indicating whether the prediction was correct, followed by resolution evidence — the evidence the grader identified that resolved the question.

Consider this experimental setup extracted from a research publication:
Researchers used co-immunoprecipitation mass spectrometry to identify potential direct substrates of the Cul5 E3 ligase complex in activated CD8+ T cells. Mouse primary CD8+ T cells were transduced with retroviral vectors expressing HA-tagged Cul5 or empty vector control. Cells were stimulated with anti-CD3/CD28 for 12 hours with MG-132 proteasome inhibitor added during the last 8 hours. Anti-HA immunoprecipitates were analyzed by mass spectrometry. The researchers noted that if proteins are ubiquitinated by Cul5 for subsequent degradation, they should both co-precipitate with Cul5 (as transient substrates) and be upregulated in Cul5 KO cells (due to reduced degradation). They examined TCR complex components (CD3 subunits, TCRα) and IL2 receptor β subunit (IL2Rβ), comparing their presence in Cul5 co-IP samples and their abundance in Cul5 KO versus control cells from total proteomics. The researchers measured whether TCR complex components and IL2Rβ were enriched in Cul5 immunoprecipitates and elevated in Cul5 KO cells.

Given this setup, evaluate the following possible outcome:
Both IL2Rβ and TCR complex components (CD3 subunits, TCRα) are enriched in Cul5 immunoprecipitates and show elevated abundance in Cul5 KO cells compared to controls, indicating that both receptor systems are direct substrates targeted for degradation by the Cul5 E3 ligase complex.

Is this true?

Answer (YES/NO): YES